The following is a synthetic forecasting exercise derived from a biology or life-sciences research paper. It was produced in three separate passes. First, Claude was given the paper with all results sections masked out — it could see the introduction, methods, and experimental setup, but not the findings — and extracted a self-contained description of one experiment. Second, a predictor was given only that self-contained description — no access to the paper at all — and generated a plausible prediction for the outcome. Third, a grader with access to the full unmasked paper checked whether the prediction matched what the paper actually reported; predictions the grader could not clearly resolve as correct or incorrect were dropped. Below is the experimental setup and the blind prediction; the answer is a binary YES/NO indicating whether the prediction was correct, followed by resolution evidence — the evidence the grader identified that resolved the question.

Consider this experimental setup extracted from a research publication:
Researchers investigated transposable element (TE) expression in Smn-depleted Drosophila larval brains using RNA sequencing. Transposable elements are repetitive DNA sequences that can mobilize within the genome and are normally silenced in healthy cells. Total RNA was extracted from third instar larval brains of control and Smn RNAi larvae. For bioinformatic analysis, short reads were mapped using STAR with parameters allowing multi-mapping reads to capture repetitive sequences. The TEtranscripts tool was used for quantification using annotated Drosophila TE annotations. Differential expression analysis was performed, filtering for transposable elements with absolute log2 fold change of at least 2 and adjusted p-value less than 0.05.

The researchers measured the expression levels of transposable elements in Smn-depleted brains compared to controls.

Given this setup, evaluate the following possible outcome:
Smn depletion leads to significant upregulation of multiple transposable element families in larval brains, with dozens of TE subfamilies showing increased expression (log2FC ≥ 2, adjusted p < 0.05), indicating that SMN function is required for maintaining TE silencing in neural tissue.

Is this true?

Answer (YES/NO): NO